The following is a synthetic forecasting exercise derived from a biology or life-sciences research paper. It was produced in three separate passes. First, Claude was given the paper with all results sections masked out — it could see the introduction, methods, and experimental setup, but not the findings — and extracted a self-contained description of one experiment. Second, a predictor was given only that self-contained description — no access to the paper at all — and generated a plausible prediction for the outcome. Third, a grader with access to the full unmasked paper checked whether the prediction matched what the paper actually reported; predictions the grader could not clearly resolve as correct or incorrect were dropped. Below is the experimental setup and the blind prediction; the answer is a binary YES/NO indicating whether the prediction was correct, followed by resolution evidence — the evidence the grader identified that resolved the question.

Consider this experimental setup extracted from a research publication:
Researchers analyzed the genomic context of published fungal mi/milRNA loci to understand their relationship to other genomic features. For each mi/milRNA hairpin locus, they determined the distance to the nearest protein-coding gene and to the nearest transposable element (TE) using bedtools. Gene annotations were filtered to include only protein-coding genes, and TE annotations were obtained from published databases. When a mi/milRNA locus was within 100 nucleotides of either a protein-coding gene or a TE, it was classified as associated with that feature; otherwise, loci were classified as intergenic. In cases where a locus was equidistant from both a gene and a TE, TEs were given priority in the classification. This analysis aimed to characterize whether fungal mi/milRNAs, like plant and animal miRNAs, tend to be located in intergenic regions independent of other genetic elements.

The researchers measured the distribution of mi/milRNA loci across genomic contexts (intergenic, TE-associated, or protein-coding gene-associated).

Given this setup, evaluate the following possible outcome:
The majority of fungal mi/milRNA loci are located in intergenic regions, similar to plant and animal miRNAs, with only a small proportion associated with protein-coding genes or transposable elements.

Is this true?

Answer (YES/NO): NO